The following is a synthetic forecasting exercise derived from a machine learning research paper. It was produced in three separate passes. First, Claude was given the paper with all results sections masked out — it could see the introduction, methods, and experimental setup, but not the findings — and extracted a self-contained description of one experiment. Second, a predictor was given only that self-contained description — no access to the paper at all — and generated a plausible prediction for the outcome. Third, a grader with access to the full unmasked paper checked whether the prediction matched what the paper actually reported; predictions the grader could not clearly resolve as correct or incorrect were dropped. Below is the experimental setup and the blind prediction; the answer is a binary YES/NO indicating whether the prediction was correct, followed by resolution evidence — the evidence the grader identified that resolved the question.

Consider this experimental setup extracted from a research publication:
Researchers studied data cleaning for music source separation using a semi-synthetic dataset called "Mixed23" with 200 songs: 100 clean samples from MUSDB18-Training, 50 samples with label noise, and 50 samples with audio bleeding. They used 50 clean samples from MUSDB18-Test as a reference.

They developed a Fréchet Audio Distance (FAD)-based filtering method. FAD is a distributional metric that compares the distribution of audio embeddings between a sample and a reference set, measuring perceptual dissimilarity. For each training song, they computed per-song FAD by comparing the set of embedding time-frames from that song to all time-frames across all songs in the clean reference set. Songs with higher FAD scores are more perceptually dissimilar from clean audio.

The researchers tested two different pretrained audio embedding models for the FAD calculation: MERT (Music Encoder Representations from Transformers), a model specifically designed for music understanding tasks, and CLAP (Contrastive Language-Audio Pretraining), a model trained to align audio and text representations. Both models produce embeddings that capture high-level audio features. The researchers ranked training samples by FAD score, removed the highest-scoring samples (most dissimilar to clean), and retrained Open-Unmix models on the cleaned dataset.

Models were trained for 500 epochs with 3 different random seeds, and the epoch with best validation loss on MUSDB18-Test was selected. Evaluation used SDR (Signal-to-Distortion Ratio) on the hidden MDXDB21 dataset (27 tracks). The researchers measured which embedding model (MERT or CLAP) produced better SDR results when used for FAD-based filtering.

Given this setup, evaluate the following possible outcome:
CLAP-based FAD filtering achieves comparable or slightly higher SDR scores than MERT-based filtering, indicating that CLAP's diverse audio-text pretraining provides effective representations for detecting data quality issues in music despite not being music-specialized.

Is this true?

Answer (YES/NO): YES